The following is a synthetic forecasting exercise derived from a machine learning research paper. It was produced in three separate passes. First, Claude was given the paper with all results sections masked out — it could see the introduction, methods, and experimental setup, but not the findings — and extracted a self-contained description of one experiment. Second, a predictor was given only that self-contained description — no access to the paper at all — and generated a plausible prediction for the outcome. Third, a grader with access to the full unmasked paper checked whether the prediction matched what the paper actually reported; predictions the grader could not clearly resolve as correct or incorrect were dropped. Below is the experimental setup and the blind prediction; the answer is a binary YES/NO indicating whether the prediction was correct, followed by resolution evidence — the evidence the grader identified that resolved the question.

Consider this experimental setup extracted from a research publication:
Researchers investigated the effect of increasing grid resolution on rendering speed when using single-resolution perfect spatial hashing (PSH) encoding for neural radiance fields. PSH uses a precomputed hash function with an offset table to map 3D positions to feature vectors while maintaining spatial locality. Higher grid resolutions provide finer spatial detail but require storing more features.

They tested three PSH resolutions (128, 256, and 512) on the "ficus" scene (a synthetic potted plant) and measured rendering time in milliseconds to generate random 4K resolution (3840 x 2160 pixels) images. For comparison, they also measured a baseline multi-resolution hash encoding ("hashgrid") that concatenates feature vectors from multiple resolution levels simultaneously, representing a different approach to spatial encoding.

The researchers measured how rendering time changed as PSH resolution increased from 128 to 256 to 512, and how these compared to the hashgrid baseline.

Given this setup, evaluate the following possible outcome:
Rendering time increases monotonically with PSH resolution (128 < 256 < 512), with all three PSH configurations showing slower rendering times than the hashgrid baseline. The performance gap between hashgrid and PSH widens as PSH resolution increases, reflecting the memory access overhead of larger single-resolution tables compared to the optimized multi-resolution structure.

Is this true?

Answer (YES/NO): NO